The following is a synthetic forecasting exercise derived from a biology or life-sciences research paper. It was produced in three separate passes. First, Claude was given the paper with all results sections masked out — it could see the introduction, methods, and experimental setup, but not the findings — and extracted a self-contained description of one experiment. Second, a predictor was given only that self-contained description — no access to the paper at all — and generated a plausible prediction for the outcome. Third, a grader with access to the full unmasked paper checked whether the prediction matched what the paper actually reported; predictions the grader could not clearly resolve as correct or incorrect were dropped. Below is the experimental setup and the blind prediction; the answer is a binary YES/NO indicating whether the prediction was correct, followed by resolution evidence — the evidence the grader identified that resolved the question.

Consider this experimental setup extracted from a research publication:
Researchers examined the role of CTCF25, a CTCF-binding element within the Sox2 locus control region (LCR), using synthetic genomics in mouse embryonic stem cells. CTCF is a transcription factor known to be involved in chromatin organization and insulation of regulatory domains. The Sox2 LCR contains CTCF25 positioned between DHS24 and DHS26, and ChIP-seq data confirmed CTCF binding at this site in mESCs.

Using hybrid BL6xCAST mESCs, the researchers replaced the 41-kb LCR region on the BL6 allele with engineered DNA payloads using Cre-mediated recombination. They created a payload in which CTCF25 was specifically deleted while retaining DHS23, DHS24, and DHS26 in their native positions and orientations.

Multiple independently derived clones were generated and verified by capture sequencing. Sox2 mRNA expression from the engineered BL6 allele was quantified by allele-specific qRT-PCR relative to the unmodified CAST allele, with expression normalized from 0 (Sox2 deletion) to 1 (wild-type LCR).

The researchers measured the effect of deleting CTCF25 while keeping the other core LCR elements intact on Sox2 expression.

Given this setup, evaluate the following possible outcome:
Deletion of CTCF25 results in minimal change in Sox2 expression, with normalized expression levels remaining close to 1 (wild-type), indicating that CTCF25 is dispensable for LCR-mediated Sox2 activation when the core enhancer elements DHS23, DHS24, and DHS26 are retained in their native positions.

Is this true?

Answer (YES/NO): YES